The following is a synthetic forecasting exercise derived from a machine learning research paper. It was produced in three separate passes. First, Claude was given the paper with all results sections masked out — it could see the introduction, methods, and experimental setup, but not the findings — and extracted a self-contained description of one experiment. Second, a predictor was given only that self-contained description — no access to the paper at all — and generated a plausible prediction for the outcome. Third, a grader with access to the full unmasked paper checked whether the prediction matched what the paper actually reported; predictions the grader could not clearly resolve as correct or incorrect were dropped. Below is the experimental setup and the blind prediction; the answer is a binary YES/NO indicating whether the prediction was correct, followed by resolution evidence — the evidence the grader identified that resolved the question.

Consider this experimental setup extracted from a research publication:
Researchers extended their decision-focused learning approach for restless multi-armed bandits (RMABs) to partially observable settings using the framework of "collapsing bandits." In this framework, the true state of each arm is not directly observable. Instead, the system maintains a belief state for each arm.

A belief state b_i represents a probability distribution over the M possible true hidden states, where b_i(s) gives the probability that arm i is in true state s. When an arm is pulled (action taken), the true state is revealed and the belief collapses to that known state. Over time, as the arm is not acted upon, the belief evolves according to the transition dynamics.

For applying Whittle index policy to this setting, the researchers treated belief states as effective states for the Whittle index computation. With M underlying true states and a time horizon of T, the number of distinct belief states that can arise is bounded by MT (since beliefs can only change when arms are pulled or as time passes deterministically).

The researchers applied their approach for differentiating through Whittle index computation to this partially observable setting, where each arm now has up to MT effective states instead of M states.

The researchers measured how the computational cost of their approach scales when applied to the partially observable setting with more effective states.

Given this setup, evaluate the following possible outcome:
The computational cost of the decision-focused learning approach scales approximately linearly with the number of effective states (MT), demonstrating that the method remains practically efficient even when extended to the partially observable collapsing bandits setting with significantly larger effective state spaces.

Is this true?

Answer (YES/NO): NO